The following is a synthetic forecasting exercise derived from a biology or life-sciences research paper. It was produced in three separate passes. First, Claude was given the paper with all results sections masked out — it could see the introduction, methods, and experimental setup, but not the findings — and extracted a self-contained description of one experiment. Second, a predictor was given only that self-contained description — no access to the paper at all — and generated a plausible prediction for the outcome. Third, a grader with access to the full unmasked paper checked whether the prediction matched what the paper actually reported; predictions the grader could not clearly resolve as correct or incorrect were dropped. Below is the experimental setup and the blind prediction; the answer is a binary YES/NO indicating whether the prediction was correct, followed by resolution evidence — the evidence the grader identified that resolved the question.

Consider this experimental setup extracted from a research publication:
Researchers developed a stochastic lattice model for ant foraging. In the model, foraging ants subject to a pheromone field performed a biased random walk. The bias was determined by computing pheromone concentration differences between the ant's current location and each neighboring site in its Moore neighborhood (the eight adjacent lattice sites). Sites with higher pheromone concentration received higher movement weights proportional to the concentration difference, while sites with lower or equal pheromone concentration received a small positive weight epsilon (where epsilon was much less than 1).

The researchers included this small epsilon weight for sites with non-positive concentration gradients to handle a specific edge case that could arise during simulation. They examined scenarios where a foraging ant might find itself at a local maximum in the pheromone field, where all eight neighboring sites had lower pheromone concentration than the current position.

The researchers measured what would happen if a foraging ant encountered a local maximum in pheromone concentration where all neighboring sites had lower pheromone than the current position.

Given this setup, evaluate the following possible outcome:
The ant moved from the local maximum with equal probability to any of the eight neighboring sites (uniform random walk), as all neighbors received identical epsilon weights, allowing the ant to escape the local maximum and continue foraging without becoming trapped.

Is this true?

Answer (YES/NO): YES